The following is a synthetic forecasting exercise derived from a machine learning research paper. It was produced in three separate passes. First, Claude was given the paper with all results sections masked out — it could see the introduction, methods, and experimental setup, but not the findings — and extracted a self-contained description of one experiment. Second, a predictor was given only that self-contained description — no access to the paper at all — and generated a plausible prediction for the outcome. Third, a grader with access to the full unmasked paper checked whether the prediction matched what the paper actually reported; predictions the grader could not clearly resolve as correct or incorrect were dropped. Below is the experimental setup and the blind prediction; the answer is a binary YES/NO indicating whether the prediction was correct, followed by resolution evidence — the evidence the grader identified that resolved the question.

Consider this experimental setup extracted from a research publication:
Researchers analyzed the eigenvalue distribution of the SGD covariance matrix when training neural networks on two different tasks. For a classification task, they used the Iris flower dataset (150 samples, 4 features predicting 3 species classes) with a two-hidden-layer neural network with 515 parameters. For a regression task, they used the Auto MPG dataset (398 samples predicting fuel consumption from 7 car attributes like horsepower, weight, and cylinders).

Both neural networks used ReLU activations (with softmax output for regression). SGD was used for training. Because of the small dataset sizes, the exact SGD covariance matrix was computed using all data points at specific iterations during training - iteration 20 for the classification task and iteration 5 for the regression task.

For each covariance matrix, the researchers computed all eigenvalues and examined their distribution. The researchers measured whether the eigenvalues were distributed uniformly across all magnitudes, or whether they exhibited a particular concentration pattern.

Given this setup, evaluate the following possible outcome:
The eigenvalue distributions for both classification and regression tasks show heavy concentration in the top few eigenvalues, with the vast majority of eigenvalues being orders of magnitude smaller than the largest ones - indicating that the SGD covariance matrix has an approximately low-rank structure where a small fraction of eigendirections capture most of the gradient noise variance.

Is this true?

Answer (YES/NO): YES